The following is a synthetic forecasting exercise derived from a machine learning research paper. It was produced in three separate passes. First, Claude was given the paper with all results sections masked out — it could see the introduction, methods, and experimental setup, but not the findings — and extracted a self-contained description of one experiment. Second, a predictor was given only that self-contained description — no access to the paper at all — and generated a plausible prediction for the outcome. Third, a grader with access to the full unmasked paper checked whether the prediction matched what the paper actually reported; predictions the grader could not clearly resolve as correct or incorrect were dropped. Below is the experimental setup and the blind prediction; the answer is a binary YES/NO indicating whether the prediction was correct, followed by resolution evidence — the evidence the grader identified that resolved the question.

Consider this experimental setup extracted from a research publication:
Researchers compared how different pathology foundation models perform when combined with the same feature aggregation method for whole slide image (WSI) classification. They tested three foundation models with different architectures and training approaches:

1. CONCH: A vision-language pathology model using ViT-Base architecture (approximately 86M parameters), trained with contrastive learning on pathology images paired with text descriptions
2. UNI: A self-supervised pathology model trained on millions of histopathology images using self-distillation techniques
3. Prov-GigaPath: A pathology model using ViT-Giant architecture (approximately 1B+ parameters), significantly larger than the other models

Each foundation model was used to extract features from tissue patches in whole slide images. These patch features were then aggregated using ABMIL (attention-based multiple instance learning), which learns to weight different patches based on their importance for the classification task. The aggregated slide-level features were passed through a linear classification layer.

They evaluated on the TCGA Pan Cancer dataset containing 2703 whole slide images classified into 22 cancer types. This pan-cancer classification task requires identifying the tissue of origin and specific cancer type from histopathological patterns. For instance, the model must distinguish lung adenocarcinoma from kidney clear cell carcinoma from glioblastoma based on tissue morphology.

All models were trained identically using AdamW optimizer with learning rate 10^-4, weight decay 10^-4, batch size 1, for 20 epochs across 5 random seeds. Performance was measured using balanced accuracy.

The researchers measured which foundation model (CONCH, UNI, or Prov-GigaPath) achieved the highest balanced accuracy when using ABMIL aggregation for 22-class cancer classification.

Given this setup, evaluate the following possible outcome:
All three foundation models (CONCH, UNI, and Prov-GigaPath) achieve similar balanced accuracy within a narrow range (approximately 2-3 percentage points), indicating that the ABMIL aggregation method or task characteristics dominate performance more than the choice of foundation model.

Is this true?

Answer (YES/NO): NO